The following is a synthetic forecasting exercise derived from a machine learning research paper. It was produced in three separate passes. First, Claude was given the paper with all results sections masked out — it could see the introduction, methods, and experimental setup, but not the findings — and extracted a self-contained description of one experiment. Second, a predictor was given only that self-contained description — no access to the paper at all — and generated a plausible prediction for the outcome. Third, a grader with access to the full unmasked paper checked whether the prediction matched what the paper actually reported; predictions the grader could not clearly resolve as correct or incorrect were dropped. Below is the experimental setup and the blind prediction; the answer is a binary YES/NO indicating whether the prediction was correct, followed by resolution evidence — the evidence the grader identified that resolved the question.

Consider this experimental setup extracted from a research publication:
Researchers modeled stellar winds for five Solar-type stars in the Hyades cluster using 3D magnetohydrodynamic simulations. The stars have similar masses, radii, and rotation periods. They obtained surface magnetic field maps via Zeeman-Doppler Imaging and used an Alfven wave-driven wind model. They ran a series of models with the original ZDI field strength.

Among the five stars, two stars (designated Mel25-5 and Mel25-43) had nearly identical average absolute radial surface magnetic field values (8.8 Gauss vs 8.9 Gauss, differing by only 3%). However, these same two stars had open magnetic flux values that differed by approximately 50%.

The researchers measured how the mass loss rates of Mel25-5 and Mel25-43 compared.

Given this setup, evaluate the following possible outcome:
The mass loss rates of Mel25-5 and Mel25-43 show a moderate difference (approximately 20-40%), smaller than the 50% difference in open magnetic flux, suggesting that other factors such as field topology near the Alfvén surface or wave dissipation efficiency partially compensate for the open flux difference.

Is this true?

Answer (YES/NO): NO